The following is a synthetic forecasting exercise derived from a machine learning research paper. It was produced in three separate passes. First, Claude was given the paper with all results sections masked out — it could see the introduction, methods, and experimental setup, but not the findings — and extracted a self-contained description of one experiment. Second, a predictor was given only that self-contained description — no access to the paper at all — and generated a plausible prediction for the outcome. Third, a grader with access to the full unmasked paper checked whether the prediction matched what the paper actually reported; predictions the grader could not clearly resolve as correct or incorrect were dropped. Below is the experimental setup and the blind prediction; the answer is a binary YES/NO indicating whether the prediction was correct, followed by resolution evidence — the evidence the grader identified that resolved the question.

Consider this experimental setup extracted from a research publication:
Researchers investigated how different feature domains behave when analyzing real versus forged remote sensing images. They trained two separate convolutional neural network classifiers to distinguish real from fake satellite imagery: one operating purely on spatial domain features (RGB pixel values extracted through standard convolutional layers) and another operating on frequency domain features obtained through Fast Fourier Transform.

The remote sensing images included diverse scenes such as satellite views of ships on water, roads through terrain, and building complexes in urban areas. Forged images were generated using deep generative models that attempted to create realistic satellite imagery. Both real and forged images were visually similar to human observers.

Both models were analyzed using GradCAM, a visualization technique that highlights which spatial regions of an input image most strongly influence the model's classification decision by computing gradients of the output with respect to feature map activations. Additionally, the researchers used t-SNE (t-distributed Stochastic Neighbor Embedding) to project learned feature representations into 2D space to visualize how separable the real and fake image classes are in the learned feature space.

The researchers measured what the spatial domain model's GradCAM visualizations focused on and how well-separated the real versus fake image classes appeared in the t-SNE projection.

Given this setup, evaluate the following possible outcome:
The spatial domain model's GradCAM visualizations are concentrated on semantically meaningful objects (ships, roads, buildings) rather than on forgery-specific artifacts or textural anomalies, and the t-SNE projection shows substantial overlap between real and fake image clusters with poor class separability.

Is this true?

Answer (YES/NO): YES